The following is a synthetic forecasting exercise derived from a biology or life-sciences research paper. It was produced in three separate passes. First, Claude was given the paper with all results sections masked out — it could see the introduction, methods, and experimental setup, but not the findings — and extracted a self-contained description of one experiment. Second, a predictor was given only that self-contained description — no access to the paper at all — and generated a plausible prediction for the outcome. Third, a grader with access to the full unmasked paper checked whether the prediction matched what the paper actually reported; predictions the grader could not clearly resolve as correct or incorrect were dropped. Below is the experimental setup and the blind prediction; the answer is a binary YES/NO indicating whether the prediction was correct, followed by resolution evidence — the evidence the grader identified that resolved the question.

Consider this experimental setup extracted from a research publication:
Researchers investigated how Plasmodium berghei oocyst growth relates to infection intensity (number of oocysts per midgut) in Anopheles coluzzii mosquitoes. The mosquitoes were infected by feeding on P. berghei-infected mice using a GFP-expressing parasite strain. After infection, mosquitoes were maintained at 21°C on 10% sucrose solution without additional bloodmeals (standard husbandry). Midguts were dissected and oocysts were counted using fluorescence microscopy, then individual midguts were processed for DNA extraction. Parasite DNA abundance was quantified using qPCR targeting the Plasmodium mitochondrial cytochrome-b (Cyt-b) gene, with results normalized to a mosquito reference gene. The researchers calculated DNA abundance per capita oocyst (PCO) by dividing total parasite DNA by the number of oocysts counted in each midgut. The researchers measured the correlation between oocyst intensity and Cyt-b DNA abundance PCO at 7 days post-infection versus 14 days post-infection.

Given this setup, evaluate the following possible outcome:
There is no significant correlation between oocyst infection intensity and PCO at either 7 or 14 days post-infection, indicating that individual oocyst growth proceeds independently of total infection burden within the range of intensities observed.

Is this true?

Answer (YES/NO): NO